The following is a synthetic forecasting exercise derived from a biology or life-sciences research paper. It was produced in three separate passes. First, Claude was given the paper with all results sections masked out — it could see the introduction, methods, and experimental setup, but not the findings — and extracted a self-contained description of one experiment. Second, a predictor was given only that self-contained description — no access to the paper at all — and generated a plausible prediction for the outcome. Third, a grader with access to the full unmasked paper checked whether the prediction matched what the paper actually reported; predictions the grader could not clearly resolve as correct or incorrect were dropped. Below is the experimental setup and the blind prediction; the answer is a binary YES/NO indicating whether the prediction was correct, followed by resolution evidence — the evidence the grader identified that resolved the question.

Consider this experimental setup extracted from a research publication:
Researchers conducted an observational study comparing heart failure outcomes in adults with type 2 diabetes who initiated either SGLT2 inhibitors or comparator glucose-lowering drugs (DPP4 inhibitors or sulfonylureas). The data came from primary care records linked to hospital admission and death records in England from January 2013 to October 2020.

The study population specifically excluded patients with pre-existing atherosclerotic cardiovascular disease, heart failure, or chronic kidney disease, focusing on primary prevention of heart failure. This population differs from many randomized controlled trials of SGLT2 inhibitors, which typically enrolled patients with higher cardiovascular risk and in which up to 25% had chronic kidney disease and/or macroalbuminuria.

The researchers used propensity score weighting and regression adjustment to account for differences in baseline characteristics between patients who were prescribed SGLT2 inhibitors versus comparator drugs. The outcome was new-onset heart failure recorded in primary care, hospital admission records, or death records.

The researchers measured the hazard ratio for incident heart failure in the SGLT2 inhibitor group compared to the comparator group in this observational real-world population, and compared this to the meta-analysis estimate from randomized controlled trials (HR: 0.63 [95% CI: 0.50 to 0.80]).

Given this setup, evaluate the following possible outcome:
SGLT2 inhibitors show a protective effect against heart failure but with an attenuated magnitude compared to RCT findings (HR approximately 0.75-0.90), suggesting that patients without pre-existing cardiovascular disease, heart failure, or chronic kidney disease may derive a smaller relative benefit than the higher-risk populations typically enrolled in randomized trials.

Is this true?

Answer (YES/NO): NO